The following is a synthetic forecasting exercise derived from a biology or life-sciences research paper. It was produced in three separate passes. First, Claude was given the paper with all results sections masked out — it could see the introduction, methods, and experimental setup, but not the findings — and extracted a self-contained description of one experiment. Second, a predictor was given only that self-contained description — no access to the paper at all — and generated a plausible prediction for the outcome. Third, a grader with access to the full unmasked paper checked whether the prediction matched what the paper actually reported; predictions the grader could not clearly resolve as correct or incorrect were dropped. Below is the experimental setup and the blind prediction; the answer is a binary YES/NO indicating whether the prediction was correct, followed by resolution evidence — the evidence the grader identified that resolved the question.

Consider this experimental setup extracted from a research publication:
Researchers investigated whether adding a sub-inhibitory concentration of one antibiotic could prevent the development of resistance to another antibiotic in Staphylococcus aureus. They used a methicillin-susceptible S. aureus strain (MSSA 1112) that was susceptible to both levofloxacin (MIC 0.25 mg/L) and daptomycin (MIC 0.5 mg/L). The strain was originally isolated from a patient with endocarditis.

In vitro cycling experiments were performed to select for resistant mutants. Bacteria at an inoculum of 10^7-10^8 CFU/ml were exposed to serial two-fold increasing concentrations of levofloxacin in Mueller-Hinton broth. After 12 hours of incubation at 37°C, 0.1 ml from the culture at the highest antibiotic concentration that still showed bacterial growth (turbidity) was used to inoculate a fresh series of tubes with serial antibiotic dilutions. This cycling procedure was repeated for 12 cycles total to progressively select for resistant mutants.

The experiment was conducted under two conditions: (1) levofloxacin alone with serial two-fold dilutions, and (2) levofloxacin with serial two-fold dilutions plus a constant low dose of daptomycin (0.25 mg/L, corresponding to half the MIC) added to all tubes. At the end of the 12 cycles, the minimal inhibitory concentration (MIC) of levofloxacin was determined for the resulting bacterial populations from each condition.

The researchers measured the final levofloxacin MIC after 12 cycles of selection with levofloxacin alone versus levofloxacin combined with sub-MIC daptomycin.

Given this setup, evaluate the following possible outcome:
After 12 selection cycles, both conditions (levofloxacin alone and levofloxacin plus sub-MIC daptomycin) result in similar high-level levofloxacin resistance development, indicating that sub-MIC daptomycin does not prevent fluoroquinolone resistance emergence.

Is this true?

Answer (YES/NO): NO